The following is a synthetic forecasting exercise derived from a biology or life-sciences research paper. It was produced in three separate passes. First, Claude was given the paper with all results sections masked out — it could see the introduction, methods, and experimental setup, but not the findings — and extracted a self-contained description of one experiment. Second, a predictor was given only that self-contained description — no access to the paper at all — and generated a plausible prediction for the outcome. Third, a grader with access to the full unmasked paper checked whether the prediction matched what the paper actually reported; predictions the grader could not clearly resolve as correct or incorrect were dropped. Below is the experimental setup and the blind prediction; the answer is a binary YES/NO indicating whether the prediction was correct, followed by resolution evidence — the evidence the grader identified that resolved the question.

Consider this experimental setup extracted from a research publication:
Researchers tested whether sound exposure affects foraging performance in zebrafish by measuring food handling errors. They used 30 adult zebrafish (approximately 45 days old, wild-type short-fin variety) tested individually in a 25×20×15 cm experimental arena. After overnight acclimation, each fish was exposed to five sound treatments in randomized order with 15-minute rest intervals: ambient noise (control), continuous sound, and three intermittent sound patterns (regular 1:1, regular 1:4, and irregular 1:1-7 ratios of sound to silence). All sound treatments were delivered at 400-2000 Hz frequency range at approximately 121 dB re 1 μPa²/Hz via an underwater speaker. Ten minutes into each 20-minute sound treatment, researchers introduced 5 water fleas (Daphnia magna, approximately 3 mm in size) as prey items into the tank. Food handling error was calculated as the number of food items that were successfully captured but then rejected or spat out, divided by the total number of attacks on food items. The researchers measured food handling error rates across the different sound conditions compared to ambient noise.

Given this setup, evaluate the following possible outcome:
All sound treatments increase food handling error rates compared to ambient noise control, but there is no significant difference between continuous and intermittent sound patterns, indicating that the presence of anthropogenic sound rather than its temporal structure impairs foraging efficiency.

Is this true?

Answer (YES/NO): YES